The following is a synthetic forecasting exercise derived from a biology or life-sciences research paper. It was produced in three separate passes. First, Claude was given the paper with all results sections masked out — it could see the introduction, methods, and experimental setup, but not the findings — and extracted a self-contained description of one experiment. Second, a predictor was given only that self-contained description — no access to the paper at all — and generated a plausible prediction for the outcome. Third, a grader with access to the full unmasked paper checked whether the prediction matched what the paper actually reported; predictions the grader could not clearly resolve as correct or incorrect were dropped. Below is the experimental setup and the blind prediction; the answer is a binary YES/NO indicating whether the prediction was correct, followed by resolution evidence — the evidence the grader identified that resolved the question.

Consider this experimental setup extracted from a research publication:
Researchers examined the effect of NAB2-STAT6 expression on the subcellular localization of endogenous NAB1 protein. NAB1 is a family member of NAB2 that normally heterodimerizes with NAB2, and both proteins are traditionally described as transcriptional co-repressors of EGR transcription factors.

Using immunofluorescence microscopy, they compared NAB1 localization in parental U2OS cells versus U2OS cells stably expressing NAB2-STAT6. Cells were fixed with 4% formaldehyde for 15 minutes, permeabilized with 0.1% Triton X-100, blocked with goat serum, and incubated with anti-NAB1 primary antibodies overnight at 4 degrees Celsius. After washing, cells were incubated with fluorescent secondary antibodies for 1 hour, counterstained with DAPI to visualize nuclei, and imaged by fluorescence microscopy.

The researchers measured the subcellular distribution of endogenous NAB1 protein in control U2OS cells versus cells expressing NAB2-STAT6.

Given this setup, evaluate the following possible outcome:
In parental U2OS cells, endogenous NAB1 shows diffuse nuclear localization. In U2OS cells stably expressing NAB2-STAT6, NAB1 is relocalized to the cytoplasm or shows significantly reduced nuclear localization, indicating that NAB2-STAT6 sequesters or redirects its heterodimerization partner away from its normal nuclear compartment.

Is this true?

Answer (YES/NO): NO